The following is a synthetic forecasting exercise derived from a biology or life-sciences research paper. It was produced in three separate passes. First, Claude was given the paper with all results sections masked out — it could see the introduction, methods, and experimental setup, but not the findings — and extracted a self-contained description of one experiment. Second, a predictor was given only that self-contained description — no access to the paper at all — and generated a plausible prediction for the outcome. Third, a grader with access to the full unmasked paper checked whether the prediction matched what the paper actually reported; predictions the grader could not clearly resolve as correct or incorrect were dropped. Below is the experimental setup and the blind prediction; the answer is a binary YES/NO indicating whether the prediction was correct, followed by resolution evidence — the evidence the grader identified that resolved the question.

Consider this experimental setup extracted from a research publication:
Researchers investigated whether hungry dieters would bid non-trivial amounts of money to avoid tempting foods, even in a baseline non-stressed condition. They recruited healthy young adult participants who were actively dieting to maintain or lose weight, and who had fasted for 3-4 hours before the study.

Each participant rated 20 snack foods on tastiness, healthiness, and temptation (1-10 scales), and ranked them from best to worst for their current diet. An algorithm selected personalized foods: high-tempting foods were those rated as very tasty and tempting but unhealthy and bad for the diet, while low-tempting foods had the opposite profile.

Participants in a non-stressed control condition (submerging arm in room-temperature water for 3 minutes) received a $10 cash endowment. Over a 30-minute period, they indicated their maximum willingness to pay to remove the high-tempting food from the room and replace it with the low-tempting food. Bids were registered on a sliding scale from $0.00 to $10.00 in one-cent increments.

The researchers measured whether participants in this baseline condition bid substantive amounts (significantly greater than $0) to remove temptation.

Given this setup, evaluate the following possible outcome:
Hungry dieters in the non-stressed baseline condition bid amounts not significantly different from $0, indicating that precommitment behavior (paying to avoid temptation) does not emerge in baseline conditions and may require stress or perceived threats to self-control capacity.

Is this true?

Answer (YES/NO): NO